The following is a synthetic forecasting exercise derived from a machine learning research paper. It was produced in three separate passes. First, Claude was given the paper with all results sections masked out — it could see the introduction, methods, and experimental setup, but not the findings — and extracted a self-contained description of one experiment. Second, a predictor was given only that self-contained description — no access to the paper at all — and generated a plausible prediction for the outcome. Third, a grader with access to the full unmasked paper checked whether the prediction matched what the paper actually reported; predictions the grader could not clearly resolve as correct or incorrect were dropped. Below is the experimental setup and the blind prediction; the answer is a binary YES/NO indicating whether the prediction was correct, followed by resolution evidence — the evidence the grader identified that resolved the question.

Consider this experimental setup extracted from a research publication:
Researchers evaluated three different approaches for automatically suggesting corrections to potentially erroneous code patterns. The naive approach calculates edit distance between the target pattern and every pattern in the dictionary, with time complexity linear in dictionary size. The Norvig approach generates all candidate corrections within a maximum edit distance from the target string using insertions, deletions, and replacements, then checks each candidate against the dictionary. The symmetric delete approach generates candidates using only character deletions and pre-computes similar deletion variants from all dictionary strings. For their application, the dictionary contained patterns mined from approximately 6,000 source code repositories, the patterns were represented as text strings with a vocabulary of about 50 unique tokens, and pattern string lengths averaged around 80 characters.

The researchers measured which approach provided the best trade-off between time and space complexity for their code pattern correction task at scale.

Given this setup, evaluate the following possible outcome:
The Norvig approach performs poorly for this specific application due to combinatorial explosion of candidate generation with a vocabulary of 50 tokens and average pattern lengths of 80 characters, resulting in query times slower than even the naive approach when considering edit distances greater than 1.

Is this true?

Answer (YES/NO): YES